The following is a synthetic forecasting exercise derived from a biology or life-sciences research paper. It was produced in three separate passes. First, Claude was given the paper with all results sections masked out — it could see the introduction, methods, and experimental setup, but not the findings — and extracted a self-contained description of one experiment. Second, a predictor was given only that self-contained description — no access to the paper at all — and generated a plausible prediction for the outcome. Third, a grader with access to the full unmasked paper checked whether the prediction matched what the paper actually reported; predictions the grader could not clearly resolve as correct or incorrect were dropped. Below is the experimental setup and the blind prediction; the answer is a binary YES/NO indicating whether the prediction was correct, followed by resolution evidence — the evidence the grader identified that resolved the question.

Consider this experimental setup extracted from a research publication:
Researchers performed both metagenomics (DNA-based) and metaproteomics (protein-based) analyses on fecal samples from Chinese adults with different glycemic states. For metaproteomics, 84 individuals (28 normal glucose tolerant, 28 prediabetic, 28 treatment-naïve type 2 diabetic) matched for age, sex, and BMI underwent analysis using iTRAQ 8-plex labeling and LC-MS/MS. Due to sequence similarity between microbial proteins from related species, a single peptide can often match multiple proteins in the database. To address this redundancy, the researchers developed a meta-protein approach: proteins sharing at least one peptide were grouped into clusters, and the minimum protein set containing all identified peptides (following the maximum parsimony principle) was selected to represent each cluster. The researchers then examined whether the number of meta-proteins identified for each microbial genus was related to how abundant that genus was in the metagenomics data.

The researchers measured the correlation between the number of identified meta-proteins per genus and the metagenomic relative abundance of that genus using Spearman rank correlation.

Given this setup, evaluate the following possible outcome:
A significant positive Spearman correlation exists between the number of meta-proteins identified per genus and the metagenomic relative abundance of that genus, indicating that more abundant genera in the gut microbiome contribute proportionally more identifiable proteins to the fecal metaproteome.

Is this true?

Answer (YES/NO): YES